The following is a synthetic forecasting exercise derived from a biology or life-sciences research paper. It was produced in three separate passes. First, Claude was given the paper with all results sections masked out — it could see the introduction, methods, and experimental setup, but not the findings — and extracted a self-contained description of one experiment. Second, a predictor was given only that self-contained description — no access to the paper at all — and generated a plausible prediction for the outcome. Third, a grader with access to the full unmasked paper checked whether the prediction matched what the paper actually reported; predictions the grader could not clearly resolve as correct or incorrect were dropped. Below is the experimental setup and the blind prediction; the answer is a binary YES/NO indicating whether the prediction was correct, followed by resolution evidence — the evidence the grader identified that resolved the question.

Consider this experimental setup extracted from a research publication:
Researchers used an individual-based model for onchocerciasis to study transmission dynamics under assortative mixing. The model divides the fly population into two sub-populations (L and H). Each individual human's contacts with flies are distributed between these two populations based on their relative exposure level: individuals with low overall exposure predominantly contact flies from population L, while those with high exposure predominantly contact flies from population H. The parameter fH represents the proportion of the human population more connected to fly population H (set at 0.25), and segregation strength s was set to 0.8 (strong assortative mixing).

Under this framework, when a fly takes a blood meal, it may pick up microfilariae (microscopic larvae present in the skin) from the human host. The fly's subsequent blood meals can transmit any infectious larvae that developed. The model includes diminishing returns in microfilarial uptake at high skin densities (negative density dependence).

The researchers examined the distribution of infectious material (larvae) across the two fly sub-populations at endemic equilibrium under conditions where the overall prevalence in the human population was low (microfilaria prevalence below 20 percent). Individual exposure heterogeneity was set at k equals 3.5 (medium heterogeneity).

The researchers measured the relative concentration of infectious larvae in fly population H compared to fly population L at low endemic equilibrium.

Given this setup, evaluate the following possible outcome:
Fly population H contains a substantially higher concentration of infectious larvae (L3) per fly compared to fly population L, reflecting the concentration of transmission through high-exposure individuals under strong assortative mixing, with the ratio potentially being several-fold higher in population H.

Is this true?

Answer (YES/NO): YES